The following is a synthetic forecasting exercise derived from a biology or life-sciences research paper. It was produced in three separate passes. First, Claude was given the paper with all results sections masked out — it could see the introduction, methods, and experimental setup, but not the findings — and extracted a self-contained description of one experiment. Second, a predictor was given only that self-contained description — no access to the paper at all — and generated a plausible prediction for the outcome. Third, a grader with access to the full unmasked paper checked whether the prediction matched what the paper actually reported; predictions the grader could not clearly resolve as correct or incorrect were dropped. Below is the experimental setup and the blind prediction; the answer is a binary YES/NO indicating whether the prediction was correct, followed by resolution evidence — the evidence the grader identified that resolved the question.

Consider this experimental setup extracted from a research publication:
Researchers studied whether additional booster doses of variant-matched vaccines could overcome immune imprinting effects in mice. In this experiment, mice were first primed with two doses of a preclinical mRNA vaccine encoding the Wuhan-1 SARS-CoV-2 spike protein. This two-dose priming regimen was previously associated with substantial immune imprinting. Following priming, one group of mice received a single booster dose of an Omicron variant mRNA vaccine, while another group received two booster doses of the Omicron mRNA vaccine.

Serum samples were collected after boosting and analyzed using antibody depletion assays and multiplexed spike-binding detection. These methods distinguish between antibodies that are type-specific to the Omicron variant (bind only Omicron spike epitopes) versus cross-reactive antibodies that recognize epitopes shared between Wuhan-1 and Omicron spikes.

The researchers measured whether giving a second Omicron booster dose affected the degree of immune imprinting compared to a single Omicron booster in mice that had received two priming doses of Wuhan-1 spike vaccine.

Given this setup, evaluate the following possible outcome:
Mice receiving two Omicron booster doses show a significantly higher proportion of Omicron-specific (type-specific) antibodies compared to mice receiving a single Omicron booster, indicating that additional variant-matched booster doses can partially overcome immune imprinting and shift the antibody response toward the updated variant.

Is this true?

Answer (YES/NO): NO